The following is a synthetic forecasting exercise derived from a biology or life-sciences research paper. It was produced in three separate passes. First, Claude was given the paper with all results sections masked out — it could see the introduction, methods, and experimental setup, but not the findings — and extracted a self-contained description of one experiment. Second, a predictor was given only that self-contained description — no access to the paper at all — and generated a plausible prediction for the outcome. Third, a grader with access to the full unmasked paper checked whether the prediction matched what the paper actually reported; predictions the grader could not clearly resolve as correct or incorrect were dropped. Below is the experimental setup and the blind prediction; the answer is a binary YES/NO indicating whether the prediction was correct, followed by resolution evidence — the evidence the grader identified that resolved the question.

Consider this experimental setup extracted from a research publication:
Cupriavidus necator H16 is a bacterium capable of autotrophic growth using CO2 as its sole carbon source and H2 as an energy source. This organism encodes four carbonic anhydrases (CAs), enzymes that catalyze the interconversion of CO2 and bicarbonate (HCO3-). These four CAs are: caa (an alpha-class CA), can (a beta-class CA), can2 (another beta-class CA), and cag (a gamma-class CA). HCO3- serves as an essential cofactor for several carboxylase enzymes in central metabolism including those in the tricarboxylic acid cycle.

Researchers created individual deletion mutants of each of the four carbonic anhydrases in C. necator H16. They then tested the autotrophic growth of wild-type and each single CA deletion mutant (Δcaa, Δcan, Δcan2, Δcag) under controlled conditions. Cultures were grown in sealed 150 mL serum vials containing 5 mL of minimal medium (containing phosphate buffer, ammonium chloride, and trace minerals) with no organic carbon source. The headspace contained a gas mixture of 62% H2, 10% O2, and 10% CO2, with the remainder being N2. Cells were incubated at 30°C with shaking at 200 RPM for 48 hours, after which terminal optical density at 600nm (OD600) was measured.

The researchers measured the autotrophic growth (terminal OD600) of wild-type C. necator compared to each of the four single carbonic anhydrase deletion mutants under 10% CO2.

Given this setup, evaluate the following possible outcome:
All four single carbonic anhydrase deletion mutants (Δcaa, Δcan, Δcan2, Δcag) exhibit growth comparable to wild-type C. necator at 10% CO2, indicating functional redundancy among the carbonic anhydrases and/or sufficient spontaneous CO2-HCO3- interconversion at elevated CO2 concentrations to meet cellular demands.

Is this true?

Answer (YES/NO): NO